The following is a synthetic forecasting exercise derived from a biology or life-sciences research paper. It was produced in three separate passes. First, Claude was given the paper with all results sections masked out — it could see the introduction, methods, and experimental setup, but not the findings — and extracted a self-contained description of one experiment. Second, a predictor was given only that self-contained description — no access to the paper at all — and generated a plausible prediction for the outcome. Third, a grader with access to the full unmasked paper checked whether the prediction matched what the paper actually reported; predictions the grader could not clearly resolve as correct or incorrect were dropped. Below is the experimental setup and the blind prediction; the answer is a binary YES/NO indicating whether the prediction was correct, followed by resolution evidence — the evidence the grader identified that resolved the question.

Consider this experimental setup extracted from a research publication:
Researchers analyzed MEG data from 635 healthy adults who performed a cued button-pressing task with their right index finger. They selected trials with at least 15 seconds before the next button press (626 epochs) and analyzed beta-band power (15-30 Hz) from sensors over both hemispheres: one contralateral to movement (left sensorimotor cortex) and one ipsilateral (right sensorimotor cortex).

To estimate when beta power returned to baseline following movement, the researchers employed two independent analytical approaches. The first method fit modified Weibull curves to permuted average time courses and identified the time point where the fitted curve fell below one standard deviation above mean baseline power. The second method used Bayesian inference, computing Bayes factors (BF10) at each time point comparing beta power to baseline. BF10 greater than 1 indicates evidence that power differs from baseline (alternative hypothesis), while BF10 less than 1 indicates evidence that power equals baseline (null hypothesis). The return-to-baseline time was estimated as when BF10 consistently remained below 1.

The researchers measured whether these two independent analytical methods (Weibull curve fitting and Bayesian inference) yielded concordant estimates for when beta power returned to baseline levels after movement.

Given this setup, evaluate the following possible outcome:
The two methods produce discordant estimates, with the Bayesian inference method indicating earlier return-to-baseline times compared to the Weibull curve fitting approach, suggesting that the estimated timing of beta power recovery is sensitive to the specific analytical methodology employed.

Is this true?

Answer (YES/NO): NO